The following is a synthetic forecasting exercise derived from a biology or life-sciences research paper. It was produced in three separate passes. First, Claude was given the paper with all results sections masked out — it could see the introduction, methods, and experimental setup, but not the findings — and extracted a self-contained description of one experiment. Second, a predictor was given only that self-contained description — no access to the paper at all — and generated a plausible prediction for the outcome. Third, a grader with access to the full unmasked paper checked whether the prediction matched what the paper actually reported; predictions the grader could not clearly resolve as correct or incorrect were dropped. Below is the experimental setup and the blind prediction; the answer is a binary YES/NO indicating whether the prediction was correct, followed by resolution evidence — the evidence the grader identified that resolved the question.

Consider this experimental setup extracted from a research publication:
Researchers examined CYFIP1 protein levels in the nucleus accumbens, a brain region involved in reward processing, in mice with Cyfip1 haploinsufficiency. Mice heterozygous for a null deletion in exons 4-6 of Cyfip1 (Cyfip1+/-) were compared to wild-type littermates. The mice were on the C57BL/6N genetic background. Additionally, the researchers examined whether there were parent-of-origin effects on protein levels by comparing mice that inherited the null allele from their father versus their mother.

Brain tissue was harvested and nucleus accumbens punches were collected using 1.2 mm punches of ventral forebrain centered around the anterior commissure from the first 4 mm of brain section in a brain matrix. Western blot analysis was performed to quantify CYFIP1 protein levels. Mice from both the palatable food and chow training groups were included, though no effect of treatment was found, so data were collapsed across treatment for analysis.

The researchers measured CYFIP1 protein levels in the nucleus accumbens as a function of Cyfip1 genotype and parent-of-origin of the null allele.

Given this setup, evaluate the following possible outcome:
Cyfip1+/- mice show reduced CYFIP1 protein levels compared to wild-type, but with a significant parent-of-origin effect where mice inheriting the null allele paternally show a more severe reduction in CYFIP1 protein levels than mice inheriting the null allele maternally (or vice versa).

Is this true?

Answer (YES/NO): YES